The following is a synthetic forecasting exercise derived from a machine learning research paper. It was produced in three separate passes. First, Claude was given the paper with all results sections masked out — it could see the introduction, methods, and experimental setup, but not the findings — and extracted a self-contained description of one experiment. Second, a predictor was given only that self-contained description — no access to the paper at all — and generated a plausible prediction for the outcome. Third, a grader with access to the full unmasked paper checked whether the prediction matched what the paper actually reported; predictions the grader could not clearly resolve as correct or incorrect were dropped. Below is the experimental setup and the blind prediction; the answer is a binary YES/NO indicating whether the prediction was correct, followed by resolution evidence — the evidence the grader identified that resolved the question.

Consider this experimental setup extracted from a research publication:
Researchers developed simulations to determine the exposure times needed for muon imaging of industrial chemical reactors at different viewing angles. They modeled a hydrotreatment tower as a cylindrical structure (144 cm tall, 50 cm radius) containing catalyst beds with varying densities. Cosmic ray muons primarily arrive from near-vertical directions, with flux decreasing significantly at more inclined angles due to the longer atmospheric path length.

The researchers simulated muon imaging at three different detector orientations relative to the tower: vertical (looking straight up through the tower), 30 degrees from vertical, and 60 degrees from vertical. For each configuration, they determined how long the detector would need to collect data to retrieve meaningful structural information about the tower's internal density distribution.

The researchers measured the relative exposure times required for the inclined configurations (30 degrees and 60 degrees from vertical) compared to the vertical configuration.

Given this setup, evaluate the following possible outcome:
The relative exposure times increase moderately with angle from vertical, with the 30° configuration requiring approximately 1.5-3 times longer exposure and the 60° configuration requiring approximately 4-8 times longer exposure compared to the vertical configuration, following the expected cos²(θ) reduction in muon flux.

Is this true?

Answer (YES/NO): NO